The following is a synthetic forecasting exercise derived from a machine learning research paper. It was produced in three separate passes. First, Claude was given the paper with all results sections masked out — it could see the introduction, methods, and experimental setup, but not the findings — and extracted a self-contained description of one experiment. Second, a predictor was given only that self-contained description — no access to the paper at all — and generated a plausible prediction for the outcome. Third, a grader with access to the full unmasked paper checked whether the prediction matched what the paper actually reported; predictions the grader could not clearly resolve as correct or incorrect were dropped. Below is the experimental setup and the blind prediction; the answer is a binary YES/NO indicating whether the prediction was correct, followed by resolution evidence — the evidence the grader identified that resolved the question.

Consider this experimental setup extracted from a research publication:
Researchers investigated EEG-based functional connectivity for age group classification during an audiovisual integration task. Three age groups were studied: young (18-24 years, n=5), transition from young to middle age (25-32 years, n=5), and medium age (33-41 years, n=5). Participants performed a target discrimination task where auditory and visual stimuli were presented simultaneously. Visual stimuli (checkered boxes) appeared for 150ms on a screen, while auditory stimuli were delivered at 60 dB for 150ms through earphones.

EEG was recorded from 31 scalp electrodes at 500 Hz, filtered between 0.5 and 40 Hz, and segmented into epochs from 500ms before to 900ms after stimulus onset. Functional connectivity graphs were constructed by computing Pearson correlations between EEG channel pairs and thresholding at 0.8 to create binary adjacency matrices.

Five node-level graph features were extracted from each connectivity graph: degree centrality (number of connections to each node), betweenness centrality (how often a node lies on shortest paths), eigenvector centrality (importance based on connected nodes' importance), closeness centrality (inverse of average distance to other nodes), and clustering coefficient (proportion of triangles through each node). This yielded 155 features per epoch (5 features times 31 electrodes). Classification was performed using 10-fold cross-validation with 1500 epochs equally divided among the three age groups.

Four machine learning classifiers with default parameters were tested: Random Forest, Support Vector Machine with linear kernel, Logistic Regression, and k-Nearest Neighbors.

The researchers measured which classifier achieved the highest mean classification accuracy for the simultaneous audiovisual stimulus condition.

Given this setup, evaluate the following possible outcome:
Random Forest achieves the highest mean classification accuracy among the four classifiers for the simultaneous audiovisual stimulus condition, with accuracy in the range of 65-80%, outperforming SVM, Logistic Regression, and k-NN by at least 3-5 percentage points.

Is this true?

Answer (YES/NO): NO